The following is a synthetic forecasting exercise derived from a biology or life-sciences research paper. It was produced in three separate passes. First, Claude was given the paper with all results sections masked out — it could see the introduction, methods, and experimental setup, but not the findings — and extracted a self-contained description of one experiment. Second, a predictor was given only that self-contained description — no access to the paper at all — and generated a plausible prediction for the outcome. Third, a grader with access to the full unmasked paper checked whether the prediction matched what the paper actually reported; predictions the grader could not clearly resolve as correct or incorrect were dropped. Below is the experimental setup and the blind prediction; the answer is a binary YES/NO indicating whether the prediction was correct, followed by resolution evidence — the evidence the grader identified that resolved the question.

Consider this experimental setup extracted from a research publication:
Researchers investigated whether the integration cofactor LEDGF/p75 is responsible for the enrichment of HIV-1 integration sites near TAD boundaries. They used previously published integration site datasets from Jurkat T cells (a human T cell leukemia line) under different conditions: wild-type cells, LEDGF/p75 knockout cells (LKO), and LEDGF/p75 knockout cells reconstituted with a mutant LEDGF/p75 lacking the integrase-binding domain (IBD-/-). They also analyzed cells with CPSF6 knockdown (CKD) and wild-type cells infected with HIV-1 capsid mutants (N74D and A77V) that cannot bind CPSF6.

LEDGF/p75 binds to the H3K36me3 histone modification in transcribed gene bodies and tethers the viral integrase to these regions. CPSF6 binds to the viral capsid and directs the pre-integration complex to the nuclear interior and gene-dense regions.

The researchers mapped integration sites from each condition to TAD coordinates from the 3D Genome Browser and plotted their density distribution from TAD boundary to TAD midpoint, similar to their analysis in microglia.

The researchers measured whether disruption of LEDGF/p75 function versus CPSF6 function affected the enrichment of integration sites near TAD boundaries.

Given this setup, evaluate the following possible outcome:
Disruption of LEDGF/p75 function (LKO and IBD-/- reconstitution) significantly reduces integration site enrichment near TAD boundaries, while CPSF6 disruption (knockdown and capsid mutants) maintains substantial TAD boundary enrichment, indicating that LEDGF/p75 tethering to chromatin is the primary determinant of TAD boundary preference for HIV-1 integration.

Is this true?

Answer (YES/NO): YES